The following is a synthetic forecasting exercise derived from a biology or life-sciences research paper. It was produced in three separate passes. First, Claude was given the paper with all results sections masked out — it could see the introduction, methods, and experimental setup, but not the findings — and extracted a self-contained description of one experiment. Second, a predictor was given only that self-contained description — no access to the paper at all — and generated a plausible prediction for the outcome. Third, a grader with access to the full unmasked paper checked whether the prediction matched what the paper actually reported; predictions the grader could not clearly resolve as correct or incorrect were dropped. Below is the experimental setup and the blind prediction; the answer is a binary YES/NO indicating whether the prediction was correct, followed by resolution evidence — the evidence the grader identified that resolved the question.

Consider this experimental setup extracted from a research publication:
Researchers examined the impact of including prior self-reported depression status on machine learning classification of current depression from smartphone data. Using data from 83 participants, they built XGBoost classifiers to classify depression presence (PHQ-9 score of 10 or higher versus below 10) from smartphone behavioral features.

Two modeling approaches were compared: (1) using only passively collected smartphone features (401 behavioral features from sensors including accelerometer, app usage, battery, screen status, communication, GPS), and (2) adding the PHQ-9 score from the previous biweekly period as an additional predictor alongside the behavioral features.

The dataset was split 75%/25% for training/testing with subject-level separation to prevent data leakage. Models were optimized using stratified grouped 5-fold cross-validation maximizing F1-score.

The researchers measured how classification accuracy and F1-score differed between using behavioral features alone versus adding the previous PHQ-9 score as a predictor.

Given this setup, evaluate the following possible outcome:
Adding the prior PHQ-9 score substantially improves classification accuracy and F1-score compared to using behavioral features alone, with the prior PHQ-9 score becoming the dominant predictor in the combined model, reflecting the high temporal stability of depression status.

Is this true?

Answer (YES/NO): YES